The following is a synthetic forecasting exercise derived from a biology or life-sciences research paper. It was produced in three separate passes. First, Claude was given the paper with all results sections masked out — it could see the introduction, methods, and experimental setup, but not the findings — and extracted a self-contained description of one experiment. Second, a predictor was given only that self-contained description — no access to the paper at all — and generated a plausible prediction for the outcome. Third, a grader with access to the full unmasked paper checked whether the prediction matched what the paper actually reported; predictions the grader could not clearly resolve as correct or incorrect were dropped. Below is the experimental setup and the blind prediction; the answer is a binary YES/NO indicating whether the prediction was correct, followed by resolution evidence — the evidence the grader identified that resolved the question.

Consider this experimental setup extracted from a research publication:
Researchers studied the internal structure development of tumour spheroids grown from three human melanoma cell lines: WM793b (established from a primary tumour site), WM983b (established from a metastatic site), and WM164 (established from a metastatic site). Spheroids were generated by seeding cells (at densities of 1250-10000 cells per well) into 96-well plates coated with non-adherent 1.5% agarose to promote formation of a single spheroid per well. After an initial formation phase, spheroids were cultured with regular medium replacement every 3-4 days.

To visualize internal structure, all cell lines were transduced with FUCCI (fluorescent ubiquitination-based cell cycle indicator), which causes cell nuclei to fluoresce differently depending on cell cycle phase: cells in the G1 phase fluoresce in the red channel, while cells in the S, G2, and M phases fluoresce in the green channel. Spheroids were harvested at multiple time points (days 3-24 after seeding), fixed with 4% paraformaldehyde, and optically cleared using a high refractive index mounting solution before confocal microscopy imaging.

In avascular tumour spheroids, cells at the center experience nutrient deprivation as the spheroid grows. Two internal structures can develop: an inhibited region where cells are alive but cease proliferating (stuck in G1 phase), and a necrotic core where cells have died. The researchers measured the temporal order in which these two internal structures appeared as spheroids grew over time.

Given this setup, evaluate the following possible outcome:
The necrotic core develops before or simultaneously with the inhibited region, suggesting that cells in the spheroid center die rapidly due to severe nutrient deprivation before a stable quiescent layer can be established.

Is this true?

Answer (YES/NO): NO